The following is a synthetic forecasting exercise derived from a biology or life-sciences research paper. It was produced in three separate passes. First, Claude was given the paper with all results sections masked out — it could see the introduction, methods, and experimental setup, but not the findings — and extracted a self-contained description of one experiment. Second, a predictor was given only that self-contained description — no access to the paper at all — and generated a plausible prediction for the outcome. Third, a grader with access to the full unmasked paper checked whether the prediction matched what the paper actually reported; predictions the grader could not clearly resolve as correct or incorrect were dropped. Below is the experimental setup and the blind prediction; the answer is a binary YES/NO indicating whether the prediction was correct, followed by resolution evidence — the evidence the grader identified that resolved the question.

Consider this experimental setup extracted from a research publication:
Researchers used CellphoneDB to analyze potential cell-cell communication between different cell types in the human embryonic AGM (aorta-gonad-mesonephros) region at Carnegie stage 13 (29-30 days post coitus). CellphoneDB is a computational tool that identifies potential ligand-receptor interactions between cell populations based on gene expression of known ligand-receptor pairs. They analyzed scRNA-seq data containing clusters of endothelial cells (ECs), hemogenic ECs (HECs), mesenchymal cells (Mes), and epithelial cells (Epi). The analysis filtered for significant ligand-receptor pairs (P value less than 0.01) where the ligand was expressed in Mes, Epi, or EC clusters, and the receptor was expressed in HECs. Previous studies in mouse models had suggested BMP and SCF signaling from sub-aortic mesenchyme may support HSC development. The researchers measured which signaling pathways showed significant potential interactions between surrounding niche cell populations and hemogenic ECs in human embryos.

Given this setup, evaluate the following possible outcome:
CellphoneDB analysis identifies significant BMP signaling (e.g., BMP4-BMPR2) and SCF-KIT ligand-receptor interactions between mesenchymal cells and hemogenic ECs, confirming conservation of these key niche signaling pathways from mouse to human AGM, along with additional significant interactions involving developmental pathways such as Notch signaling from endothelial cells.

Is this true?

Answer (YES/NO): NO